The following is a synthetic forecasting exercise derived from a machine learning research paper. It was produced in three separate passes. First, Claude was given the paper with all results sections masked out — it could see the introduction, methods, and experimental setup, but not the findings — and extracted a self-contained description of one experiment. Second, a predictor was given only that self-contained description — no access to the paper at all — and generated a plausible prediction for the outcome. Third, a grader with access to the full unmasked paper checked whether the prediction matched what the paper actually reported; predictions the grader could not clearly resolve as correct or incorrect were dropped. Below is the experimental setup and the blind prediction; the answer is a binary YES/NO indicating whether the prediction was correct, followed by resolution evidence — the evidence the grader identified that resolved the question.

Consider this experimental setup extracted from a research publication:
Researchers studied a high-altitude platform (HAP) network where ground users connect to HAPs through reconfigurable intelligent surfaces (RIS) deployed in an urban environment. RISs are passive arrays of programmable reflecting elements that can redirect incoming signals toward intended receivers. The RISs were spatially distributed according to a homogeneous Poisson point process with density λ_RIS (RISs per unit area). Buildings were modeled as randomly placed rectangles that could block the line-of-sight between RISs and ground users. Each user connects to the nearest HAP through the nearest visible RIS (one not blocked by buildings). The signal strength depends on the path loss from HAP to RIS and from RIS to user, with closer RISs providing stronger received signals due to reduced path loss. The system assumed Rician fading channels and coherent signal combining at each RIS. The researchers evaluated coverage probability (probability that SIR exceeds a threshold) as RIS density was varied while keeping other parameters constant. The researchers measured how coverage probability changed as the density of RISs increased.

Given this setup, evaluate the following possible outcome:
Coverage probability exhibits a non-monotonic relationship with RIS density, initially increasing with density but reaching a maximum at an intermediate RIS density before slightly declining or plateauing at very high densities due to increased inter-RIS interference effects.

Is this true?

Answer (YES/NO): NO